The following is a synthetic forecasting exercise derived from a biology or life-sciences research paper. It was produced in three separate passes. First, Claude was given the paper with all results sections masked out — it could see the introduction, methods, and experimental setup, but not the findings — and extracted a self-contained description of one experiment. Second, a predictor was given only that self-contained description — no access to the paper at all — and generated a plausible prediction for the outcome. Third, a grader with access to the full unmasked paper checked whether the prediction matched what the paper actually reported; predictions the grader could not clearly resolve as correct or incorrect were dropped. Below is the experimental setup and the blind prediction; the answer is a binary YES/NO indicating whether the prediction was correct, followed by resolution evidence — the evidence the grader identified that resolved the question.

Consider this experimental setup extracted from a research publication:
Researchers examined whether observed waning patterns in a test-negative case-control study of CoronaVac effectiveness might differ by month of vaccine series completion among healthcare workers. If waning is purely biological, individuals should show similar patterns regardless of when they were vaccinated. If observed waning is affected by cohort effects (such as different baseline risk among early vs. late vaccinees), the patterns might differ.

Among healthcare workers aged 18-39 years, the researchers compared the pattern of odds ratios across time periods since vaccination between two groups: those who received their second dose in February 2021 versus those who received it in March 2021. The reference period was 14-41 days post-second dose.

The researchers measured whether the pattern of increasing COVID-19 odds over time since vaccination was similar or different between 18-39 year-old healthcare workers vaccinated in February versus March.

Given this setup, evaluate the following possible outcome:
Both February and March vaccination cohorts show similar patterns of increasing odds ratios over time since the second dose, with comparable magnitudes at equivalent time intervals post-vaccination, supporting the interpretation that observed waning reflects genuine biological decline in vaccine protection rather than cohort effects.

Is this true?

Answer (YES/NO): YES